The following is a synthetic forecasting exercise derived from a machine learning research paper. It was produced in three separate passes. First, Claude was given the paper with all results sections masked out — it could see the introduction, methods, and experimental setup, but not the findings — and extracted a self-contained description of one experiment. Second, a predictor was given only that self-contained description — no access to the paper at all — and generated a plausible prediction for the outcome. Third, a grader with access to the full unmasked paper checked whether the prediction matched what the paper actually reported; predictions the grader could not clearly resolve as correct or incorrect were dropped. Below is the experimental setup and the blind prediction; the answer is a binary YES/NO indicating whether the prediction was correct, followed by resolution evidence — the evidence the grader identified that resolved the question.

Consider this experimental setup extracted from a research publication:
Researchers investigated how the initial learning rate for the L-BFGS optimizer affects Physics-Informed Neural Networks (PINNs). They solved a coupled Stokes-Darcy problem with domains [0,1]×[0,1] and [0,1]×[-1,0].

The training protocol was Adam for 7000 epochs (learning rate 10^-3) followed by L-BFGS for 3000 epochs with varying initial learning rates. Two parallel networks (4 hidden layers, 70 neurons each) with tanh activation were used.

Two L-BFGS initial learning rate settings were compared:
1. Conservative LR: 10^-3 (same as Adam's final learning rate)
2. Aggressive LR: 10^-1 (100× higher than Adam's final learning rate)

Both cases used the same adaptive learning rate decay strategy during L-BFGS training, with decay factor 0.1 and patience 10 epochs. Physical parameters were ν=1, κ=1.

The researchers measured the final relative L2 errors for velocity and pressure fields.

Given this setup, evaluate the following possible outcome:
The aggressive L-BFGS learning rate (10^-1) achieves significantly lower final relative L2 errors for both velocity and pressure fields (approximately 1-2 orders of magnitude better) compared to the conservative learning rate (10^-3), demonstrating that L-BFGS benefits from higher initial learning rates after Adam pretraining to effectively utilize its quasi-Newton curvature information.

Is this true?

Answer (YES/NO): NO